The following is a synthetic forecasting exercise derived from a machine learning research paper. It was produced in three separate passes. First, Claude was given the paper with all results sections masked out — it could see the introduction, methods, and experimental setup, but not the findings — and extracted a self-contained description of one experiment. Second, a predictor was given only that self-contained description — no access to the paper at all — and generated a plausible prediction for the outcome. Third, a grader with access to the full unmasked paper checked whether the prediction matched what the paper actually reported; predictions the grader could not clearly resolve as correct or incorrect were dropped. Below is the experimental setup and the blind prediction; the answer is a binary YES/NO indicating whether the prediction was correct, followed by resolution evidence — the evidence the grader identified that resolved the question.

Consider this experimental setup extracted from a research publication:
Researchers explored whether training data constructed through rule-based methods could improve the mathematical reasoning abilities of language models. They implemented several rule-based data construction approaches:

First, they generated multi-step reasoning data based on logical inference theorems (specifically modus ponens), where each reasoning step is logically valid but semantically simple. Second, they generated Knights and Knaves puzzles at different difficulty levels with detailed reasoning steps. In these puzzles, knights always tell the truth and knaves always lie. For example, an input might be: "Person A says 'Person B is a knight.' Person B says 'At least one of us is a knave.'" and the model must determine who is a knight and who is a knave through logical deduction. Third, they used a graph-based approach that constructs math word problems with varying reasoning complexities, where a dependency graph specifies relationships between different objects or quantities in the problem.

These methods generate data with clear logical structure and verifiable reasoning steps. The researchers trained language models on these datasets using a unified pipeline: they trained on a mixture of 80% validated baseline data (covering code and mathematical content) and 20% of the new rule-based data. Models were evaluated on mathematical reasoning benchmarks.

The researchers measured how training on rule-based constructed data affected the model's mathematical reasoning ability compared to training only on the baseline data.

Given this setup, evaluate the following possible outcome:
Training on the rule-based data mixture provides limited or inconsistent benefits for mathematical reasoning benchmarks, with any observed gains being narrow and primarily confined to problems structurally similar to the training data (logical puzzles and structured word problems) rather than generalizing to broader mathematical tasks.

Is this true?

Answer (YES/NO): YES